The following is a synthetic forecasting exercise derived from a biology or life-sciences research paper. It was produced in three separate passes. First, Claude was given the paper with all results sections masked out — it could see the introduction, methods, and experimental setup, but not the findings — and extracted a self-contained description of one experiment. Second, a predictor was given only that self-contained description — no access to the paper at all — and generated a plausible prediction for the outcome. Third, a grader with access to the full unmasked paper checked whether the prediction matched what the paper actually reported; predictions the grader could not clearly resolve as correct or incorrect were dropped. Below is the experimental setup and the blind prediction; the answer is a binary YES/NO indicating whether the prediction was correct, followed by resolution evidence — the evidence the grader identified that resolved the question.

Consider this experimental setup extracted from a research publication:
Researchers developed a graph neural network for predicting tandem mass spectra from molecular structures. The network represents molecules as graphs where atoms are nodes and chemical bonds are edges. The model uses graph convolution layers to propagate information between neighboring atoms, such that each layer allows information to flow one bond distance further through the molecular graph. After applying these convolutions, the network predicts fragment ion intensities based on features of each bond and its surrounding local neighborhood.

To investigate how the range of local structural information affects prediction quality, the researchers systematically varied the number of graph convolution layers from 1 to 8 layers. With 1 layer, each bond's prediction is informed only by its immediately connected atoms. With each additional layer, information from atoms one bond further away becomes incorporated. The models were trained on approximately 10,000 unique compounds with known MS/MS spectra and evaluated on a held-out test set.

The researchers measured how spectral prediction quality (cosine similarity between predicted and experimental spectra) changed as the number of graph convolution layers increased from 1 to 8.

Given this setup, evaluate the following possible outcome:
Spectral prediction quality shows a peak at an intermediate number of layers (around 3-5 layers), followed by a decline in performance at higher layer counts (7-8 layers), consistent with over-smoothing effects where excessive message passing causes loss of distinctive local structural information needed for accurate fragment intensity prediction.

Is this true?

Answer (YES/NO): YES